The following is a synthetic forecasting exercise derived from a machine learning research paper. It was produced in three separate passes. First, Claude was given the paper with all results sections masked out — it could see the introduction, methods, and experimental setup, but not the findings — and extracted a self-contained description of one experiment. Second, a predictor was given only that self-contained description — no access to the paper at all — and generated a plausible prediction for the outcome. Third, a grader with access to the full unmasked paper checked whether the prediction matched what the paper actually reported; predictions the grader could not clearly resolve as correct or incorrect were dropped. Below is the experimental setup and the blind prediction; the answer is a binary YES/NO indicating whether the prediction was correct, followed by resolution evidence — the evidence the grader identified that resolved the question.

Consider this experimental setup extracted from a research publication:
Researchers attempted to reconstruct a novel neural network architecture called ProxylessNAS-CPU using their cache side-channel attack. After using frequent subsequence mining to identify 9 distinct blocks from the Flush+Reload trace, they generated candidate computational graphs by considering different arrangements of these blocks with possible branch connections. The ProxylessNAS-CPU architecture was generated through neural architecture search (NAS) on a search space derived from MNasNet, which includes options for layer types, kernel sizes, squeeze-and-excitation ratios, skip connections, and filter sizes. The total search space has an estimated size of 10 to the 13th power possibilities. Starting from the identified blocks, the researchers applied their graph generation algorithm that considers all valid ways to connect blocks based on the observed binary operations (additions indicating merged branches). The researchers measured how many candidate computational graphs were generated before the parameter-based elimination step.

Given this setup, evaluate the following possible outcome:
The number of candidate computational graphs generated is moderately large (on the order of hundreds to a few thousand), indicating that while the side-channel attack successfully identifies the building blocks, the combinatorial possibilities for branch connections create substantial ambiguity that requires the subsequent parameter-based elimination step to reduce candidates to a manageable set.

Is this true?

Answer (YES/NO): NO